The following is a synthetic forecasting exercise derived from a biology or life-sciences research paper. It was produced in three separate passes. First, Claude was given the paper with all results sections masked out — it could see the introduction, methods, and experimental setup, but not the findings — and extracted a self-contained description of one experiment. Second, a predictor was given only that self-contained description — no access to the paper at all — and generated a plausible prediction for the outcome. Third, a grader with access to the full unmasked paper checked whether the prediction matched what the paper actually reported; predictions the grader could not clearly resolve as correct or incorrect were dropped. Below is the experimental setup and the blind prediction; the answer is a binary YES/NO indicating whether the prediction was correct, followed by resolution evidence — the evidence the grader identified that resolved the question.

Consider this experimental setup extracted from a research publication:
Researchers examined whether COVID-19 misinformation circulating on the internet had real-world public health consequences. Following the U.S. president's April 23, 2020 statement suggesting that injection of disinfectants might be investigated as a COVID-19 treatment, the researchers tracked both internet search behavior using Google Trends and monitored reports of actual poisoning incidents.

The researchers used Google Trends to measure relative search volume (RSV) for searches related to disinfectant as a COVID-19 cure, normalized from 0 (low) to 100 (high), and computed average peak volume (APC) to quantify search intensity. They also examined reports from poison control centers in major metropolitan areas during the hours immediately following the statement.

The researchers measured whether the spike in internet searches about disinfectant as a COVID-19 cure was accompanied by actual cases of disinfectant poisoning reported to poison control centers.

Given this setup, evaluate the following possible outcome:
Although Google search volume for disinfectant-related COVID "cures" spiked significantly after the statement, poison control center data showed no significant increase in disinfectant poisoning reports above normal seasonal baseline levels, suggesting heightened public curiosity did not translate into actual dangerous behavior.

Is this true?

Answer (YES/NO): NO